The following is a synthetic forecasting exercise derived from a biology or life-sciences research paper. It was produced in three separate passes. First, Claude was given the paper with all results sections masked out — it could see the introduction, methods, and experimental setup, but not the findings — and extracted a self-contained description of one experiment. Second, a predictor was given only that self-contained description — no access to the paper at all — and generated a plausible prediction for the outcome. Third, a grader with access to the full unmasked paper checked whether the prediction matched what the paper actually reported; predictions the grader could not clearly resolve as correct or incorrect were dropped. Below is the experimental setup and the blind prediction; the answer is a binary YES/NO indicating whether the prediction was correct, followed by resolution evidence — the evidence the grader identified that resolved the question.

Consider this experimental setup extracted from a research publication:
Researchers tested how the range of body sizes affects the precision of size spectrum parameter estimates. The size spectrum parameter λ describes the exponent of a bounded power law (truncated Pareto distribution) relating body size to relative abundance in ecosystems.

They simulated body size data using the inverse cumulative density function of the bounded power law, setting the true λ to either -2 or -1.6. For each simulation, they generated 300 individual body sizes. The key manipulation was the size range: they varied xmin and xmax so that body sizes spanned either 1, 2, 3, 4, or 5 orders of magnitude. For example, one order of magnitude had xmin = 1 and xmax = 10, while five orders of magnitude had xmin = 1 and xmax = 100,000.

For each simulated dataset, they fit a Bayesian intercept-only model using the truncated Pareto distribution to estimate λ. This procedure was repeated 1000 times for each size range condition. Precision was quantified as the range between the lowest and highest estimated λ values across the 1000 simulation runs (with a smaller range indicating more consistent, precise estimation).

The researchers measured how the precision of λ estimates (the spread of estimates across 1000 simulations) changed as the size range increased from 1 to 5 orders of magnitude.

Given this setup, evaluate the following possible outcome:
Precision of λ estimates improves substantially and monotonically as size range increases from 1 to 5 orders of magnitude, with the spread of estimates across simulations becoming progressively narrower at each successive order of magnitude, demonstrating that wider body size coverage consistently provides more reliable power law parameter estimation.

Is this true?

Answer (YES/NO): NO